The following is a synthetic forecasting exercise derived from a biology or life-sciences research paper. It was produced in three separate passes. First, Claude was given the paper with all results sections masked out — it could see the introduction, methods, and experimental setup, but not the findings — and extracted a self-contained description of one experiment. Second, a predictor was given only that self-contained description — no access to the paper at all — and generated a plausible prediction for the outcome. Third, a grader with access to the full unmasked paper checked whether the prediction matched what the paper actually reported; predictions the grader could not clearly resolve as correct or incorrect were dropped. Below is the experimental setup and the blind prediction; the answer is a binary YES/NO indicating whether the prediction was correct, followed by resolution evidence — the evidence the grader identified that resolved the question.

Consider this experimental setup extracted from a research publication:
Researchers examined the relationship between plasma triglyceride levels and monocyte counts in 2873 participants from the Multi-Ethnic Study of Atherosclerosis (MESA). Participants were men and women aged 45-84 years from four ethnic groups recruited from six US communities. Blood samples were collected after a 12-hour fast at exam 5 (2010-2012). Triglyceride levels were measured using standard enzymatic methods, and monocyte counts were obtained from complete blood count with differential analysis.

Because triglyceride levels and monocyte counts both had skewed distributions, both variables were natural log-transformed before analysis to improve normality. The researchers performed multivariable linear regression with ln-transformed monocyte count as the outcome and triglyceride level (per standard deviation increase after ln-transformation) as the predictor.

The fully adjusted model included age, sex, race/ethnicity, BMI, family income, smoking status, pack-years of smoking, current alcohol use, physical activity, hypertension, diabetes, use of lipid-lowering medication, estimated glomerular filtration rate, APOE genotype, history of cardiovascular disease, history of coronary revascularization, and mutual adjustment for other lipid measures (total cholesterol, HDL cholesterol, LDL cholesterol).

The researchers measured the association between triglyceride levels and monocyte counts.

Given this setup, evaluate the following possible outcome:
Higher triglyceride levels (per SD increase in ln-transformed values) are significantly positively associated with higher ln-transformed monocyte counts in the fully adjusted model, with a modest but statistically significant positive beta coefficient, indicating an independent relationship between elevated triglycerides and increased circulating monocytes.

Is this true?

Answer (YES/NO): NO